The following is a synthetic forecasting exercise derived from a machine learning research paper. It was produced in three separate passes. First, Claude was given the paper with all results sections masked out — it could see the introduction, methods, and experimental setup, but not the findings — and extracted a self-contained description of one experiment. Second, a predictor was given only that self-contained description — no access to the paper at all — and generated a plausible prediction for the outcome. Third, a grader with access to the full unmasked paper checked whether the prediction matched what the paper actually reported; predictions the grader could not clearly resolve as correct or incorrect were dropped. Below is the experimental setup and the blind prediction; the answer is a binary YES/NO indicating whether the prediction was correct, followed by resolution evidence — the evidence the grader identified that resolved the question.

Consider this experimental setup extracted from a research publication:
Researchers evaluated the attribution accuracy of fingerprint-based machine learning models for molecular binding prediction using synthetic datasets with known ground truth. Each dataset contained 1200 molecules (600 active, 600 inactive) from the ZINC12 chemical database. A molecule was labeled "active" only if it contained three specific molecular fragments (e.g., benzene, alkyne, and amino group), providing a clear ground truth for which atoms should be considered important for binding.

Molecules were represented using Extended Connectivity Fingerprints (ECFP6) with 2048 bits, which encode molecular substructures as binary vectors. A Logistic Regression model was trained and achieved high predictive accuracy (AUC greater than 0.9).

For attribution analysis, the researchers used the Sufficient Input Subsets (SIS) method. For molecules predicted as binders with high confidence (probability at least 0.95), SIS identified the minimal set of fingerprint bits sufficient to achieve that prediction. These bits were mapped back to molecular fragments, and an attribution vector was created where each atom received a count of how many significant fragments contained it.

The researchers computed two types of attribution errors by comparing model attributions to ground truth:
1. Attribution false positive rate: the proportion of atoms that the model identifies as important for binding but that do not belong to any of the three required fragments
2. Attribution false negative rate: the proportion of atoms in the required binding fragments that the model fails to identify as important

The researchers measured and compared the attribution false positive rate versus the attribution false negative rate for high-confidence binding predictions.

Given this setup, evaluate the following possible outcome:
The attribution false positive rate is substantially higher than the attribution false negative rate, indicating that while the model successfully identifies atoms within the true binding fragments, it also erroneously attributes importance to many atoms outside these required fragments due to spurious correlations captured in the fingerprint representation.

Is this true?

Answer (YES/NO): NO